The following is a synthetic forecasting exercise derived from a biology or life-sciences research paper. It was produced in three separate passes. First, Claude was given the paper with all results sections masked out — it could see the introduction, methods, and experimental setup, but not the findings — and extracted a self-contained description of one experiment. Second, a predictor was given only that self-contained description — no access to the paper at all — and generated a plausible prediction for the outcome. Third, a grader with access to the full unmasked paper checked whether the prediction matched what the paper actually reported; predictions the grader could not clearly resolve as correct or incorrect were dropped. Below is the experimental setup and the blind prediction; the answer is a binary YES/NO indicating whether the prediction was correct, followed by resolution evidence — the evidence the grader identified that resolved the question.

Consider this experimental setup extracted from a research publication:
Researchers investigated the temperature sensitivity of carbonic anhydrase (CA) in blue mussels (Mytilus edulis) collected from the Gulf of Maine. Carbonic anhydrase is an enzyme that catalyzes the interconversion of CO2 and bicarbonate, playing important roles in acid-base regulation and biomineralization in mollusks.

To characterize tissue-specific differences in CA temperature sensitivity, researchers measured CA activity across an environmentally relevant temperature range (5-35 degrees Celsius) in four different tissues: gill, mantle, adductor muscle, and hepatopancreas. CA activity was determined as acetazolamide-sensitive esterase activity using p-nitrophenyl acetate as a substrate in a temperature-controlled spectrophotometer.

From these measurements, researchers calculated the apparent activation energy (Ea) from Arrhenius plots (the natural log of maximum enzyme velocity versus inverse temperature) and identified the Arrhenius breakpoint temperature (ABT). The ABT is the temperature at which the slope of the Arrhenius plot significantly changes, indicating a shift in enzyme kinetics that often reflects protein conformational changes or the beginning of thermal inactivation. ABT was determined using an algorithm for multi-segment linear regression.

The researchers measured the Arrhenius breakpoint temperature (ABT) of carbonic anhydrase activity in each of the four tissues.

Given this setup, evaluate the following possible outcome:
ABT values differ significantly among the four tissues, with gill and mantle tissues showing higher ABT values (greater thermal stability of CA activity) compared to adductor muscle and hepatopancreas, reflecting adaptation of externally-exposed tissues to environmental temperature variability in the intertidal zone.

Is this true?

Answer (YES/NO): NO